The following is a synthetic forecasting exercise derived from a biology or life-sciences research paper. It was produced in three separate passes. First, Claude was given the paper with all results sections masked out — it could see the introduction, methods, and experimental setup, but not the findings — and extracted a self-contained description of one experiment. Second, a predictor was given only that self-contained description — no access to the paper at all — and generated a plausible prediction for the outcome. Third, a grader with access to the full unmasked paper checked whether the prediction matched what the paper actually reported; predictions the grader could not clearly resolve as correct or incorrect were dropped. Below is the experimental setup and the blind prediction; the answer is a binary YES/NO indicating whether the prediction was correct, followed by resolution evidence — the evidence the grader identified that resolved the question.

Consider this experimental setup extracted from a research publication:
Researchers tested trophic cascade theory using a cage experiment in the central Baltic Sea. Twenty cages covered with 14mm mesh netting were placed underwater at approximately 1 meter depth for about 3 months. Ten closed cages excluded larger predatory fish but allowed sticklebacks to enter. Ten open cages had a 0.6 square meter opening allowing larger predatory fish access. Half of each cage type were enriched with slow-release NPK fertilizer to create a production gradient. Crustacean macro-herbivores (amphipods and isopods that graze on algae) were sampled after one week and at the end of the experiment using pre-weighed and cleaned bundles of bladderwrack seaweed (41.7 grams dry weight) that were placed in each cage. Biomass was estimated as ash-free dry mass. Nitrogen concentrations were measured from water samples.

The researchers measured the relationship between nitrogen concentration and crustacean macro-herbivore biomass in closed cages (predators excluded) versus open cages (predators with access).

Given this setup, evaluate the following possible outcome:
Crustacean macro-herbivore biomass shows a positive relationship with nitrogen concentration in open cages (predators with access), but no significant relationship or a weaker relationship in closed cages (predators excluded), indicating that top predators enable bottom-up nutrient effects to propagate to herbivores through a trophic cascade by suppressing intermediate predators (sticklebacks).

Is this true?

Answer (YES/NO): YES